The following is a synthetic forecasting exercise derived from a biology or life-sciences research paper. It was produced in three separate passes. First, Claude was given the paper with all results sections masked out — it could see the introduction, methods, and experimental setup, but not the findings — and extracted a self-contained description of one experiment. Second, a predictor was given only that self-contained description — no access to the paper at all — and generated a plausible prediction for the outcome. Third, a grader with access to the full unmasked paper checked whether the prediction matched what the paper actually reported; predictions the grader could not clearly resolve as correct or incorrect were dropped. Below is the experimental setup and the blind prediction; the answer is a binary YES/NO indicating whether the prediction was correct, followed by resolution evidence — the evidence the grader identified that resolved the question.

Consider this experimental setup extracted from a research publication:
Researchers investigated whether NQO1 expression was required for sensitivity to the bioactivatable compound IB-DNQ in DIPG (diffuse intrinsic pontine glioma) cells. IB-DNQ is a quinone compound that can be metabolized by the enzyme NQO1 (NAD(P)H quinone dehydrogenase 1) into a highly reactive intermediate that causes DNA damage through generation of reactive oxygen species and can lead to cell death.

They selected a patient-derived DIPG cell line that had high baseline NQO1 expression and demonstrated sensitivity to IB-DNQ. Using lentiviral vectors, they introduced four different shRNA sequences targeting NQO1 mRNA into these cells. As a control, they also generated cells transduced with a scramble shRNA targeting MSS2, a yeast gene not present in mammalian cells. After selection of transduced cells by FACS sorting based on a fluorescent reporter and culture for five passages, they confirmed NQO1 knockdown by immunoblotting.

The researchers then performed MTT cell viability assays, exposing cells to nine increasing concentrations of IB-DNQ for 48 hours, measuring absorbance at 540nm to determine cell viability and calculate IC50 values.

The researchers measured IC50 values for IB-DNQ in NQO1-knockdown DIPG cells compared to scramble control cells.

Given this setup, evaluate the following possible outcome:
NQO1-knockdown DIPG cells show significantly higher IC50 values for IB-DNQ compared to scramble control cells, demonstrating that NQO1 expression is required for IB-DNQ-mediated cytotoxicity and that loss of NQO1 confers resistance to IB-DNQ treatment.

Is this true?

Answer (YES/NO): YES